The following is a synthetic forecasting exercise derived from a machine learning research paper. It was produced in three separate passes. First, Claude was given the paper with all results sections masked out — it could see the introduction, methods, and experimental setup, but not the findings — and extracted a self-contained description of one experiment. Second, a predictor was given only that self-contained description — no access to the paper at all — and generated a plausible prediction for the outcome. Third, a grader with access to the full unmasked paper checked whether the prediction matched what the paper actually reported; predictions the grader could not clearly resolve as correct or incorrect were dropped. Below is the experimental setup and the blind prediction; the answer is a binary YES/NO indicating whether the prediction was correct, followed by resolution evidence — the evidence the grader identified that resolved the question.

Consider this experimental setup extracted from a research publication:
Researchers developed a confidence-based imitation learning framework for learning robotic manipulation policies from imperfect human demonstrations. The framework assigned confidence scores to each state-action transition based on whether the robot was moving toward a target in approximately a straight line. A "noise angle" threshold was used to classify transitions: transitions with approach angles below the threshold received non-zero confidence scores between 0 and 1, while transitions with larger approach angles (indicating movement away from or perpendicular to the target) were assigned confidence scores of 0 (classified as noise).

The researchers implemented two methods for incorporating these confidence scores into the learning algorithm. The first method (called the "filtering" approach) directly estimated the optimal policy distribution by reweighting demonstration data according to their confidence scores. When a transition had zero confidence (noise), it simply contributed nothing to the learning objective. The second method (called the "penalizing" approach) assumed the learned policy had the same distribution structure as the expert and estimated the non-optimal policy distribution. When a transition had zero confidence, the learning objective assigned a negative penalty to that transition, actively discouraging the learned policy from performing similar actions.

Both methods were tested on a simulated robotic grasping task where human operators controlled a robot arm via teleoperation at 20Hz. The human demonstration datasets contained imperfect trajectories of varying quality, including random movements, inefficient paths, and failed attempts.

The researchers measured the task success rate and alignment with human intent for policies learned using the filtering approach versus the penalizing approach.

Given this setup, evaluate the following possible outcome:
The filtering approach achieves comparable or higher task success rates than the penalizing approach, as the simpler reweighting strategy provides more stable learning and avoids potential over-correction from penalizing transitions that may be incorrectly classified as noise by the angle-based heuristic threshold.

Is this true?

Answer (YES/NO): NO